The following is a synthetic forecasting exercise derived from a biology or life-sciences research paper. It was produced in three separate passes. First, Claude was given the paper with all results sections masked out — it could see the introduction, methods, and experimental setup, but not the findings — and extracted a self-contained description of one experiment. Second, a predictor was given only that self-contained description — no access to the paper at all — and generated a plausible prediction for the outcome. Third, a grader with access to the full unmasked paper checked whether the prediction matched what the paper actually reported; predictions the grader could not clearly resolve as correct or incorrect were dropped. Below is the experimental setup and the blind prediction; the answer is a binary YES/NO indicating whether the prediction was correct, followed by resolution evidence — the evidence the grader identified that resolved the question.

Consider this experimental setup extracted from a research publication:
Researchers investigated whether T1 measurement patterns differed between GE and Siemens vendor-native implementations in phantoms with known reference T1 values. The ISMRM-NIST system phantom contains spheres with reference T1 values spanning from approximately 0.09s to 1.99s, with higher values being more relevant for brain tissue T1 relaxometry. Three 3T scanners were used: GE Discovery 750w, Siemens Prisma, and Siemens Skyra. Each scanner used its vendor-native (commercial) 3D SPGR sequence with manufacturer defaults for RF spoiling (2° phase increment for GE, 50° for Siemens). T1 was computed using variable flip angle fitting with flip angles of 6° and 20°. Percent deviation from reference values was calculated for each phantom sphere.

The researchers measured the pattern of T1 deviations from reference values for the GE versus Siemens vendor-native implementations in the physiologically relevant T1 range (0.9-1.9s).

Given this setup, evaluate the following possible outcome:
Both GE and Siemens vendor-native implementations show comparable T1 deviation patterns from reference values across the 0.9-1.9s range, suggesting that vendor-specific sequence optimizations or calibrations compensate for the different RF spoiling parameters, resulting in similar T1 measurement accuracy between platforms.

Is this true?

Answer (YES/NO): NO